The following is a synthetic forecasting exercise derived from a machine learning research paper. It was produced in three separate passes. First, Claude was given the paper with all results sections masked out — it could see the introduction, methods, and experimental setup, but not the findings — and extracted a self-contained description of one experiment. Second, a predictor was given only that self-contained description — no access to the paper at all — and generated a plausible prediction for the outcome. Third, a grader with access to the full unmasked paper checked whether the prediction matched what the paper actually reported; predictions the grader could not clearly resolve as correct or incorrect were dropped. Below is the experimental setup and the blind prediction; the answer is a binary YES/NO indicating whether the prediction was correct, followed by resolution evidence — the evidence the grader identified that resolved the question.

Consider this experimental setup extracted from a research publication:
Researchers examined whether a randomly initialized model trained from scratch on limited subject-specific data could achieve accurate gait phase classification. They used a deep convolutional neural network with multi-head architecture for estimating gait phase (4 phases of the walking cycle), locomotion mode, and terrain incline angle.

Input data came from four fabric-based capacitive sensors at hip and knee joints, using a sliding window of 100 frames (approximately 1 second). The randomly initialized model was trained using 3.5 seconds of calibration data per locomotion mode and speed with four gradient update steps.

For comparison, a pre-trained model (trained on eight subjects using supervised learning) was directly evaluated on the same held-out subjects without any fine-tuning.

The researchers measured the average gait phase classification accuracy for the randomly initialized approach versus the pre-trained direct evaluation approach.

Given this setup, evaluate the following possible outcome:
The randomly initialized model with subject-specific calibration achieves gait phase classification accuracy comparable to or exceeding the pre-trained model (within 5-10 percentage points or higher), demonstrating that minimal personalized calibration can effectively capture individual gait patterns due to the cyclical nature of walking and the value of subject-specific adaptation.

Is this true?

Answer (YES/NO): NO